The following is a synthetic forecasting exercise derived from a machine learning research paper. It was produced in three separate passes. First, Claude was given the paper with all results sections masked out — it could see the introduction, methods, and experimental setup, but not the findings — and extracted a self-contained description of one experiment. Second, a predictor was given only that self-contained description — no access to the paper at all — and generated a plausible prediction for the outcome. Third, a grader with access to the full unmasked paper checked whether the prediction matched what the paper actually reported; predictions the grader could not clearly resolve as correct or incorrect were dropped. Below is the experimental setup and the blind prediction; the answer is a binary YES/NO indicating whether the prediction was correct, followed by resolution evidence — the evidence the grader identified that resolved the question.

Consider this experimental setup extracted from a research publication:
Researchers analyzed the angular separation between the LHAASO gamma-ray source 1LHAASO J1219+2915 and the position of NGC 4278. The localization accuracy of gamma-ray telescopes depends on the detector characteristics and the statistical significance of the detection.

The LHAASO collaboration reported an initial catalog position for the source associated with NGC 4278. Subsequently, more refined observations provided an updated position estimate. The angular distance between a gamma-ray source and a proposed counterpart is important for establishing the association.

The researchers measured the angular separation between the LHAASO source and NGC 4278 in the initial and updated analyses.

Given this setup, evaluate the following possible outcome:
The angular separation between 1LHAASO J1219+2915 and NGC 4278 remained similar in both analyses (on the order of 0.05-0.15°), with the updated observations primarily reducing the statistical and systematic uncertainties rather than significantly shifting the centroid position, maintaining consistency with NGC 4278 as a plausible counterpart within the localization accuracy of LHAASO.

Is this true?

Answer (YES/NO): NO